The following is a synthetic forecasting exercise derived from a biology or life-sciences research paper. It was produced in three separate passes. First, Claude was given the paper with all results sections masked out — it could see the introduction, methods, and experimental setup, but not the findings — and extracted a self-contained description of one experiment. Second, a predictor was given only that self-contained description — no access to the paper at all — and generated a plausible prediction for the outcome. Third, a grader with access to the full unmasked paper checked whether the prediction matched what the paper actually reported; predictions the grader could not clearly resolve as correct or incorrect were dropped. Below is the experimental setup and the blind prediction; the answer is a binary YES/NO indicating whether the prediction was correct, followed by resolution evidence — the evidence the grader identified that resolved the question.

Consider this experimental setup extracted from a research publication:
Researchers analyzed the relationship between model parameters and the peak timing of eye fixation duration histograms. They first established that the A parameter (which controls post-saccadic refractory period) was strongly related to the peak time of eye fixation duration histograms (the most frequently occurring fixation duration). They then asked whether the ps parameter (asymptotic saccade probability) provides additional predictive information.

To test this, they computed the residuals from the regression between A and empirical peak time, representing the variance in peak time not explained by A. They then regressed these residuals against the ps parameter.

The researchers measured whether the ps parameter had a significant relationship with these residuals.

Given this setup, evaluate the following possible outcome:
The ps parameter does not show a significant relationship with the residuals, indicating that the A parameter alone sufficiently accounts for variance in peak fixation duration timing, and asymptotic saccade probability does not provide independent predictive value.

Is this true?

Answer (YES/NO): NO